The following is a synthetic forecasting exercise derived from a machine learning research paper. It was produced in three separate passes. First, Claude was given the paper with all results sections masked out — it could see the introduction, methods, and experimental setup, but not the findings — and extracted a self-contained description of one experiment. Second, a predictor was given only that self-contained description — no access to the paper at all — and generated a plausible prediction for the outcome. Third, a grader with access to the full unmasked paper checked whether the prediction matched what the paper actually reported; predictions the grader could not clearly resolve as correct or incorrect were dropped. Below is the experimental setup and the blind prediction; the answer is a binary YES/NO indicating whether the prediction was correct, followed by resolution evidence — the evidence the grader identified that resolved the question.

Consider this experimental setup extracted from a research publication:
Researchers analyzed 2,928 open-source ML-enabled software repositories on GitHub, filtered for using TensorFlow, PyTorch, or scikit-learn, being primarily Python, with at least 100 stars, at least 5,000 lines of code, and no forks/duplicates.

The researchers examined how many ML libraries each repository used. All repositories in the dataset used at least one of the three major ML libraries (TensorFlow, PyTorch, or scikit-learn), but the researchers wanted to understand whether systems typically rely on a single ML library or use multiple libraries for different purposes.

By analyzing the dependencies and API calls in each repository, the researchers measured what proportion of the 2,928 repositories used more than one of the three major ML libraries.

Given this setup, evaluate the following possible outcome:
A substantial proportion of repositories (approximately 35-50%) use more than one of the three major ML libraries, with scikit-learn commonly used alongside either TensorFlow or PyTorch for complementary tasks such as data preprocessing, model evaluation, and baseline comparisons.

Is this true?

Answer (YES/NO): NO